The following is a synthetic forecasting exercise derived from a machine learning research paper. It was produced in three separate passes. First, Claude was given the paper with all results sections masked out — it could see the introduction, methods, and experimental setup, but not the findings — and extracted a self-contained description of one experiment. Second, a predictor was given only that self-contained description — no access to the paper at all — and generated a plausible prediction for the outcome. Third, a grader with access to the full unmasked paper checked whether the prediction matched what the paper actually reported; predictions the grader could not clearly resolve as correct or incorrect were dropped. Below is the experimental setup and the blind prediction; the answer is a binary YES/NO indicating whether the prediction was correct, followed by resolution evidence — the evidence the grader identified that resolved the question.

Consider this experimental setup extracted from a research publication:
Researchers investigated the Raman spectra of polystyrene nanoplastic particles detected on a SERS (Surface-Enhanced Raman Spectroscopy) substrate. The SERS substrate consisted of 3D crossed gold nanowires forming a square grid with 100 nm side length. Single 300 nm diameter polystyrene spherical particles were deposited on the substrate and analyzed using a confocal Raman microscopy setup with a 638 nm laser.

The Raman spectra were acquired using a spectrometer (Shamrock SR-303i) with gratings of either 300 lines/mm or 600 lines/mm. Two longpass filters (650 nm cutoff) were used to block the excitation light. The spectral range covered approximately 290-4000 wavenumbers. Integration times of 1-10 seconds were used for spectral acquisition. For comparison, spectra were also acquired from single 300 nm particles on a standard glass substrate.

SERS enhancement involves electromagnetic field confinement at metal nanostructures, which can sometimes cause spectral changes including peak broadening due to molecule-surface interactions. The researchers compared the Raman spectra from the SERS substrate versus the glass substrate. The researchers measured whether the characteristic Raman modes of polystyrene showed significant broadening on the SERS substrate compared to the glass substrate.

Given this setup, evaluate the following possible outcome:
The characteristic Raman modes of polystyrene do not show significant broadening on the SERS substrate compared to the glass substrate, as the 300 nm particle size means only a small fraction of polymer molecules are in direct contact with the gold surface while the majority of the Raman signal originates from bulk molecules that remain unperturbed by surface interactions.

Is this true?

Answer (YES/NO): YES